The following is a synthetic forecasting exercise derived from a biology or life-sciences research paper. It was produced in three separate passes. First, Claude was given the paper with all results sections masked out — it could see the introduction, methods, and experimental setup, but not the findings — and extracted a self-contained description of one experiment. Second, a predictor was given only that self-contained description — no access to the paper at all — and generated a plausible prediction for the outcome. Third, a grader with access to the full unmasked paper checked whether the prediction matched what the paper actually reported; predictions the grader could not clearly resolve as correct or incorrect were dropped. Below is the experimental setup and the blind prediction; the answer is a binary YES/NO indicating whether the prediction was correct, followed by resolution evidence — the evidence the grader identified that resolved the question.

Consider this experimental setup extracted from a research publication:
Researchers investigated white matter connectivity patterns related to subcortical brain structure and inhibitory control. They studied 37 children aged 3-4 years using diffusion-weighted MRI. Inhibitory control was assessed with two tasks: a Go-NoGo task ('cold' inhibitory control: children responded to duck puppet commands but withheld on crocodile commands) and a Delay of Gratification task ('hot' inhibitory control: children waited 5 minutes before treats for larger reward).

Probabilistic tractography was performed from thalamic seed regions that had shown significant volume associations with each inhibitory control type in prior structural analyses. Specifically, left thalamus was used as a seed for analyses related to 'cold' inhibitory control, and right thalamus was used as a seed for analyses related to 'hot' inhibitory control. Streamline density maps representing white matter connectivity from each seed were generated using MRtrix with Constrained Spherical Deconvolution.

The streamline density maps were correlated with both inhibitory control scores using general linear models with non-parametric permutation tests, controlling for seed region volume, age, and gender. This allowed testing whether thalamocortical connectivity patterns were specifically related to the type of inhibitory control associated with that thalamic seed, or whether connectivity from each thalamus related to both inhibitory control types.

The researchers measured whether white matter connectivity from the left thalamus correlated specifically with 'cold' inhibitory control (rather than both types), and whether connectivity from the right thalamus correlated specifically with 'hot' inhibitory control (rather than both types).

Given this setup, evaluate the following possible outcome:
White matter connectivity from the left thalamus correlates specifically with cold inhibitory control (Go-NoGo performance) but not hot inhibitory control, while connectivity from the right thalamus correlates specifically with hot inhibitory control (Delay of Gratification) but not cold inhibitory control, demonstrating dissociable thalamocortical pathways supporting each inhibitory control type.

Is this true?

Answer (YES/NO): YES